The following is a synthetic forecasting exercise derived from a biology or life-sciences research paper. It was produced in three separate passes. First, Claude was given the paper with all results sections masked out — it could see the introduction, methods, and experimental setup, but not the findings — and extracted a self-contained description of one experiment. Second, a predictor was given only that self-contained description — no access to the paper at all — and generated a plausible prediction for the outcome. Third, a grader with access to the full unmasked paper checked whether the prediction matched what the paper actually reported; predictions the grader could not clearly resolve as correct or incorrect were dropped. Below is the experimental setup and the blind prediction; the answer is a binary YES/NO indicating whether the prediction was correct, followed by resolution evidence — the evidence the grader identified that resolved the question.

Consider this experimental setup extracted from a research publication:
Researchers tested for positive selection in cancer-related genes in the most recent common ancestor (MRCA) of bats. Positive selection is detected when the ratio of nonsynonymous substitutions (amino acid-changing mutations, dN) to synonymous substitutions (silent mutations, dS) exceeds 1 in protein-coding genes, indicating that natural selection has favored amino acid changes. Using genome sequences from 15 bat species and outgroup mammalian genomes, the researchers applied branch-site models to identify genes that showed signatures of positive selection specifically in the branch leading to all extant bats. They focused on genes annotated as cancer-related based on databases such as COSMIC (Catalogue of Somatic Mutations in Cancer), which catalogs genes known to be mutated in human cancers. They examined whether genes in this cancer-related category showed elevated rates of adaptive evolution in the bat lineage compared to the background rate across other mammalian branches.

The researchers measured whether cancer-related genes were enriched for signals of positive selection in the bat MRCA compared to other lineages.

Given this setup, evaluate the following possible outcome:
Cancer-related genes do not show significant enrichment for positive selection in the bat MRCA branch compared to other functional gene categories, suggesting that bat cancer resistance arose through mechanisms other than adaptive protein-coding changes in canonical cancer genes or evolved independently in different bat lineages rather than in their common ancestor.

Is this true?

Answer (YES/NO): NO